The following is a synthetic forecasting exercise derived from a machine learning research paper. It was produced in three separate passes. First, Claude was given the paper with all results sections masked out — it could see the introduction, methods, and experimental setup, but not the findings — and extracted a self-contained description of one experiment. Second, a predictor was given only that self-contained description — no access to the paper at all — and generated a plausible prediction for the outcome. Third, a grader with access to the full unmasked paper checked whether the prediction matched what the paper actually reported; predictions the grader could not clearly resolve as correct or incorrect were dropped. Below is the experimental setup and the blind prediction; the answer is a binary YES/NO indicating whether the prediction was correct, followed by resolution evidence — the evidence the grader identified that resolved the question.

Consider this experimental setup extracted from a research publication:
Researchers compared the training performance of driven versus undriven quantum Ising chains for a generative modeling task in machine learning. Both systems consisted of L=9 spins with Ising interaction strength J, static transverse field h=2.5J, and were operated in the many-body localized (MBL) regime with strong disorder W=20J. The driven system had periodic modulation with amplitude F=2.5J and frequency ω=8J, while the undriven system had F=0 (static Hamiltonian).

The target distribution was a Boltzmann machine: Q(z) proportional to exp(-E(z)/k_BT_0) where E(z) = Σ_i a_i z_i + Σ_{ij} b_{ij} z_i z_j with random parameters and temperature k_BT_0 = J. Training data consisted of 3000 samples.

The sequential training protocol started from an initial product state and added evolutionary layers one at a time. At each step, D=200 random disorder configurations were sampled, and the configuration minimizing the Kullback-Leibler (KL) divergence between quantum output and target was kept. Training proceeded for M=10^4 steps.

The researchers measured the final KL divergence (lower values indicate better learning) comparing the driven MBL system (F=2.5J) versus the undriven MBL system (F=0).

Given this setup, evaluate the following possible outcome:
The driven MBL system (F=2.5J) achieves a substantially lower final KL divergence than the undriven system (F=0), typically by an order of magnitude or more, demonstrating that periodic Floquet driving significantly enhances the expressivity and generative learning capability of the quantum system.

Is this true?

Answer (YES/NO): NO